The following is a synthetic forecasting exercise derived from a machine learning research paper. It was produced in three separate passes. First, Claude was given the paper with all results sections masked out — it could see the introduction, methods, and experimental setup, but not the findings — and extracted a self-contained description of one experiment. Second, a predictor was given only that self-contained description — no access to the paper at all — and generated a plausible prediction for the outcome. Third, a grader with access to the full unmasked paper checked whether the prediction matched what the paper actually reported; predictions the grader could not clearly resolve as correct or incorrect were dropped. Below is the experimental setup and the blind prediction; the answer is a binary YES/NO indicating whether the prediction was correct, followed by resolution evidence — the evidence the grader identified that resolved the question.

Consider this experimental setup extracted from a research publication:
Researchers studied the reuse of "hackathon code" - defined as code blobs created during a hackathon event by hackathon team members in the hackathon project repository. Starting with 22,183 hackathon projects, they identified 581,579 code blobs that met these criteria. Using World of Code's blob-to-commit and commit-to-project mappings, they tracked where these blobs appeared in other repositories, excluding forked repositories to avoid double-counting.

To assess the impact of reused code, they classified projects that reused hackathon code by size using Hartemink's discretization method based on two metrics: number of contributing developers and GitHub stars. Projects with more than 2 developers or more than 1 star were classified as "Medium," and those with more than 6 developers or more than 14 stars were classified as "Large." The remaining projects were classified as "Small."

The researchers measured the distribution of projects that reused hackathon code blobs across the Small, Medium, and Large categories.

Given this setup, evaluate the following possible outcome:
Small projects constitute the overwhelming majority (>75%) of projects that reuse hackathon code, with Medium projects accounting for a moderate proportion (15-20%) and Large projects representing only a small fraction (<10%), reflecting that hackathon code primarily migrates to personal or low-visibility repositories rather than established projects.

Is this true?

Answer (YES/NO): NO